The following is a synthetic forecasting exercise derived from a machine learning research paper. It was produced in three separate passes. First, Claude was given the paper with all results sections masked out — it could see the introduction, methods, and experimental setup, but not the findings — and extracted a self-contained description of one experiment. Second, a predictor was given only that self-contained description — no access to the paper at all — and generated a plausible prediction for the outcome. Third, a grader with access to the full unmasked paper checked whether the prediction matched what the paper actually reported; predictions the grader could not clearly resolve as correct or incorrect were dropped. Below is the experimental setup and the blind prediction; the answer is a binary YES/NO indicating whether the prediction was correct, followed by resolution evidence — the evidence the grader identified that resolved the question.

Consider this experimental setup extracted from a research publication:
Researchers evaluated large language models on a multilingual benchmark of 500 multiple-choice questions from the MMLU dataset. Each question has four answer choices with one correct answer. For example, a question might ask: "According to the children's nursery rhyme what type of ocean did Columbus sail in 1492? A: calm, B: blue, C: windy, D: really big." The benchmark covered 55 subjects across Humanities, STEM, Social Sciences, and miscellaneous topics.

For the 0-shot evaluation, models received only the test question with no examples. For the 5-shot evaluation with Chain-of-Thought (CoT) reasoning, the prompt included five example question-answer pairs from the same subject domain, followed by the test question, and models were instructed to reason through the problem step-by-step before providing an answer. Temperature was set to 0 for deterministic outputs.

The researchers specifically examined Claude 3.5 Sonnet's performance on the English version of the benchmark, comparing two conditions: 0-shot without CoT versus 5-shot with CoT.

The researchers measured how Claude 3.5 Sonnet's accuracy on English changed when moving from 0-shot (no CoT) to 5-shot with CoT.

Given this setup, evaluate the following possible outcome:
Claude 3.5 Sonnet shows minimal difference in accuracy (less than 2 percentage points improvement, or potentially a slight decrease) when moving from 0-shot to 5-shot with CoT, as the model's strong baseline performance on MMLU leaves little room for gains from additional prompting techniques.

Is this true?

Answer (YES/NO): YES